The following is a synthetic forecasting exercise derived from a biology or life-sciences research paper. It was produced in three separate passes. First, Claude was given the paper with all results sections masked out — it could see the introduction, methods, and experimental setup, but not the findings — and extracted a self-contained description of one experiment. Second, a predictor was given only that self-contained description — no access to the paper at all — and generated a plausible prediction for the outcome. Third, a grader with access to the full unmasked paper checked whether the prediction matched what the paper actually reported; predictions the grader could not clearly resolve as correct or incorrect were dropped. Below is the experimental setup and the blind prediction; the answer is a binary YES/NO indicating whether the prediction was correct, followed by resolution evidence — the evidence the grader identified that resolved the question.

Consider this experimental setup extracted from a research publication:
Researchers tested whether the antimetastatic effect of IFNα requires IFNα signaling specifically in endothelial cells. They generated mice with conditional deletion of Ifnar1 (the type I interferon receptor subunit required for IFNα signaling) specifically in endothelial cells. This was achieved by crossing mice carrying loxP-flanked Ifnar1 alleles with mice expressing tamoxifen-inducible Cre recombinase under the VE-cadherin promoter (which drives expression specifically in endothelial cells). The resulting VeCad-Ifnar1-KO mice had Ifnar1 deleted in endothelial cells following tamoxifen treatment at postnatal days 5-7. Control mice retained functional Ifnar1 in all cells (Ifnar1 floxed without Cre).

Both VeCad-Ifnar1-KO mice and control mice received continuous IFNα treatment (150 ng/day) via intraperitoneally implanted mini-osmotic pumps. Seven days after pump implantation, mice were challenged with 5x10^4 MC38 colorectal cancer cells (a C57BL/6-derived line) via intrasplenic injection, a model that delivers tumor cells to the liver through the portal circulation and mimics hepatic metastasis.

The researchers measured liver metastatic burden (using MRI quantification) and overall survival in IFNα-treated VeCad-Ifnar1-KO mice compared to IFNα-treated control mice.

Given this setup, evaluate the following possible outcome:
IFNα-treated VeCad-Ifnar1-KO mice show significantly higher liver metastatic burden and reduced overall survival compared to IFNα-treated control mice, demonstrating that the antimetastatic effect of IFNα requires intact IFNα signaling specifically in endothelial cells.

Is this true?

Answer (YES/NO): YES